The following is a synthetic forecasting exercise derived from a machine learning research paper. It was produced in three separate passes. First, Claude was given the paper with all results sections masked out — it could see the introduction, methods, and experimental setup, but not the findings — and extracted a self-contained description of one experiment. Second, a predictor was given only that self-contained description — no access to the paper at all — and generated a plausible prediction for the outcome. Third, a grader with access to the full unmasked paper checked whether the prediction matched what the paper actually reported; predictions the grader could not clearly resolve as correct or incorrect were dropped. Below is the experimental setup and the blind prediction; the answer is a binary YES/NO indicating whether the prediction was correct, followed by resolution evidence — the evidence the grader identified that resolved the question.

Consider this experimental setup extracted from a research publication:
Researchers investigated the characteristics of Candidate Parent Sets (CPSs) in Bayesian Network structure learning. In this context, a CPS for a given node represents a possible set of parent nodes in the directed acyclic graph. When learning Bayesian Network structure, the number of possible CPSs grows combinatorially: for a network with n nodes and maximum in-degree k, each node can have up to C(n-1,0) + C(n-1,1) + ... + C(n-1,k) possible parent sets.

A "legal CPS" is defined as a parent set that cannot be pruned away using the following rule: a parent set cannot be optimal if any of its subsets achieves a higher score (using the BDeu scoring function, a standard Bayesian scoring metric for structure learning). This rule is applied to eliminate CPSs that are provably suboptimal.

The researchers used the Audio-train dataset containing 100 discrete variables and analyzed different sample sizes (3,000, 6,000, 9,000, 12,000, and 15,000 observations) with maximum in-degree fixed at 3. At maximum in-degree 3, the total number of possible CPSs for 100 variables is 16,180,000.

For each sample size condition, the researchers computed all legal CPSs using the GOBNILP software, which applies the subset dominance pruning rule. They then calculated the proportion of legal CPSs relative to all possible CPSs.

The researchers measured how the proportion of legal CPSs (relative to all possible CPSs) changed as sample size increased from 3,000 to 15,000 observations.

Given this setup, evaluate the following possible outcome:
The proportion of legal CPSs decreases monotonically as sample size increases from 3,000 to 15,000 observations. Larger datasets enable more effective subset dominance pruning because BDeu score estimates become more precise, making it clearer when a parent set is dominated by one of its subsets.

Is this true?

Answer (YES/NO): NO